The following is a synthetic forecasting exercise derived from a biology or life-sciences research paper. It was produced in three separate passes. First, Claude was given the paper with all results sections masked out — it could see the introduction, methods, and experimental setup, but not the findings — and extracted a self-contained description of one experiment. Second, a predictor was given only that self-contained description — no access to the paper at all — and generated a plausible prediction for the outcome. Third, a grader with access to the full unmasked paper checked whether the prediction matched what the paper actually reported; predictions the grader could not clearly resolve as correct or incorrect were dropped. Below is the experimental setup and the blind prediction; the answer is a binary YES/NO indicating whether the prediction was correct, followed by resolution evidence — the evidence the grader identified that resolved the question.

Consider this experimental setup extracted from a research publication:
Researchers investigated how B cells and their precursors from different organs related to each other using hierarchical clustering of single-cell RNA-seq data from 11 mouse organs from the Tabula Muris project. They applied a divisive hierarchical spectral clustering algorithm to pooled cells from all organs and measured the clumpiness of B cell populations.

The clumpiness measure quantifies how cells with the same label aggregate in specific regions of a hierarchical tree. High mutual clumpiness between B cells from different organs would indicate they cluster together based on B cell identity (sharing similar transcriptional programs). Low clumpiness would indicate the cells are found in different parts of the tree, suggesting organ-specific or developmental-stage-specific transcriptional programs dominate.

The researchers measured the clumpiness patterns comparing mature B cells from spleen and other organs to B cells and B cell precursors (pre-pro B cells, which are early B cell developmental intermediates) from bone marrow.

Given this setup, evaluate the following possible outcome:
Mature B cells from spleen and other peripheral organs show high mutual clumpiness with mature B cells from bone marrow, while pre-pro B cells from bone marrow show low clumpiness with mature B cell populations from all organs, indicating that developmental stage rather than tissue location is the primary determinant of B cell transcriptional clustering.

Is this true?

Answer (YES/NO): NO